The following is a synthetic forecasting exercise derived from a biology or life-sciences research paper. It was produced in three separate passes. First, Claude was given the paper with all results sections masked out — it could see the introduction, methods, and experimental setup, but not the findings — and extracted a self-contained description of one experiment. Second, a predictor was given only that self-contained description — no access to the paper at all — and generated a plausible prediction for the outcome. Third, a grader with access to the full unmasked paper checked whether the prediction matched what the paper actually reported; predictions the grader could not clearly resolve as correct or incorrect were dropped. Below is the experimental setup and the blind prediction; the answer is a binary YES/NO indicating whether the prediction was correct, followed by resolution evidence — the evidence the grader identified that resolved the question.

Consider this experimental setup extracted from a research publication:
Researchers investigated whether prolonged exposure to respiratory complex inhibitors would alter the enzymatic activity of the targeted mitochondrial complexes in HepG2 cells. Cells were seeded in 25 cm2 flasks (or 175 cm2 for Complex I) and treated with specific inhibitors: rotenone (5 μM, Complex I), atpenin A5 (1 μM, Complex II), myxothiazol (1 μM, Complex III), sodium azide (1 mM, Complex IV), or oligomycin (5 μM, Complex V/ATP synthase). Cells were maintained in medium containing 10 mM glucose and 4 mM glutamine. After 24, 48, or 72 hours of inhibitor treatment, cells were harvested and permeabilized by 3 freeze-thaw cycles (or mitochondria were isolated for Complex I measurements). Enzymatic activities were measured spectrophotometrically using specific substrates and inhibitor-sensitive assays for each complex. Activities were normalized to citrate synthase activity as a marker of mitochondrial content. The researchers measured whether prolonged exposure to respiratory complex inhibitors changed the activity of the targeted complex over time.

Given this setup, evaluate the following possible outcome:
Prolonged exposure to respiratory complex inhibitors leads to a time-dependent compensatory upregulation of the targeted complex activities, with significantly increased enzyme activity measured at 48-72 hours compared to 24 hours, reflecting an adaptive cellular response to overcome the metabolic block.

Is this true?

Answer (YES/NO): NO